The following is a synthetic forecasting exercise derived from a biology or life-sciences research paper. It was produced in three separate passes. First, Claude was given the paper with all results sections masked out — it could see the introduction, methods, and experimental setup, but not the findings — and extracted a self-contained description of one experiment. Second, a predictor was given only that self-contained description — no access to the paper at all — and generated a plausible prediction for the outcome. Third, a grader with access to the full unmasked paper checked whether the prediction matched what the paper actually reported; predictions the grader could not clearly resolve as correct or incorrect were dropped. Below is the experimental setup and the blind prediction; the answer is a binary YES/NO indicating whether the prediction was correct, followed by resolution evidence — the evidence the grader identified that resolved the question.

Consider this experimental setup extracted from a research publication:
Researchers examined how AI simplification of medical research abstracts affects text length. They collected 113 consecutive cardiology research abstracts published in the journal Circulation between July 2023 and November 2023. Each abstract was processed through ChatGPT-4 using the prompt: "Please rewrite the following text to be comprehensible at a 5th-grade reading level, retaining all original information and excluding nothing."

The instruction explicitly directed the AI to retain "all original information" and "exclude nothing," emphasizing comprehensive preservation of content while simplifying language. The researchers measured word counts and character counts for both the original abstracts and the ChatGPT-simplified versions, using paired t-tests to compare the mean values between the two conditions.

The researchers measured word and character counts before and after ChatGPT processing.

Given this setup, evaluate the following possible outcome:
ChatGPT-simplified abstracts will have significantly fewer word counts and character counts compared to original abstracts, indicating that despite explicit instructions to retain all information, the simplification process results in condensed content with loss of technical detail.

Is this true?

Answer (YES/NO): YES